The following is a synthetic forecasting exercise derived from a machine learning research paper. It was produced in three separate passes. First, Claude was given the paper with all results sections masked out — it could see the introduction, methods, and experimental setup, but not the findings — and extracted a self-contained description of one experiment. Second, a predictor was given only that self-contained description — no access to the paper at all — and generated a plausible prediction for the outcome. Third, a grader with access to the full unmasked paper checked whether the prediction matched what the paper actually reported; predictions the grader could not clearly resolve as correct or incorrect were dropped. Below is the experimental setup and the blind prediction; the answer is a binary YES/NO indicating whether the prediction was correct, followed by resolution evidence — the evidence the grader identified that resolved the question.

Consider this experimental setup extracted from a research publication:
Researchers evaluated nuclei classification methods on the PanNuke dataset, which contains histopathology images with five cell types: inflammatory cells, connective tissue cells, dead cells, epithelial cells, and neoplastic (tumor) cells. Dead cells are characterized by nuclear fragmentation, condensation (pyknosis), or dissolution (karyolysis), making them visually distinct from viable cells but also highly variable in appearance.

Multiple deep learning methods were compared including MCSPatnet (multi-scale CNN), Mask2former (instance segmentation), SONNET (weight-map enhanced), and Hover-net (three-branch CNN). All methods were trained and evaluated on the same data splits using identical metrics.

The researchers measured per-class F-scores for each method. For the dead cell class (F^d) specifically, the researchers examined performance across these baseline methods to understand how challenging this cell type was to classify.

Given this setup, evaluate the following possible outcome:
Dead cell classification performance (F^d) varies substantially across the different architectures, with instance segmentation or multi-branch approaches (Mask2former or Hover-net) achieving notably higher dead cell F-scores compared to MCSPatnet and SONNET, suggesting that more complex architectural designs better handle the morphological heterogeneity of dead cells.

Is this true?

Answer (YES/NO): NO